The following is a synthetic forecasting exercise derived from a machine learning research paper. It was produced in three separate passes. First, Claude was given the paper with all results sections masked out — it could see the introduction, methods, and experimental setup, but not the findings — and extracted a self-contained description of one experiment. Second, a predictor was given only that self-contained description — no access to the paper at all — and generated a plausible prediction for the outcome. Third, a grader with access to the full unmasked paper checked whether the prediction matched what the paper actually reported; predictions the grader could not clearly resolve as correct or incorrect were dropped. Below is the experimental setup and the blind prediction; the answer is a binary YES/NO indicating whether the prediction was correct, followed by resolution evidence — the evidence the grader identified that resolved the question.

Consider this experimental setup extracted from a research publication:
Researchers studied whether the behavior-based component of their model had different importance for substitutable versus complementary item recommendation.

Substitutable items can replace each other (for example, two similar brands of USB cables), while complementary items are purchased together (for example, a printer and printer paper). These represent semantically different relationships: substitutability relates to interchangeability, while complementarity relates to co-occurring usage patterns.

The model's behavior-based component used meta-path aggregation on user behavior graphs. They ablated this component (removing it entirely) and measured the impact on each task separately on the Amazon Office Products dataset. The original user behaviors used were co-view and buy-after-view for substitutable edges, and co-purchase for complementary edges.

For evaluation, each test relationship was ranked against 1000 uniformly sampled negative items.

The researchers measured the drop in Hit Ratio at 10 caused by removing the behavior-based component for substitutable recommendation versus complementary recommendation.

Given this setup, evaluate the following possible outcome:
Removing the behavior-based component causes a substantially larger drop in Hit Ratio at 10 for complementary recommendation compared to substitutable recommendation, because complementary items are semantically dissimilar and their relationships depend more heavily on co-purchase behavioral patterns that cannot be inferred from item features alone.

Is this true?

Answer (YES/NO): YES